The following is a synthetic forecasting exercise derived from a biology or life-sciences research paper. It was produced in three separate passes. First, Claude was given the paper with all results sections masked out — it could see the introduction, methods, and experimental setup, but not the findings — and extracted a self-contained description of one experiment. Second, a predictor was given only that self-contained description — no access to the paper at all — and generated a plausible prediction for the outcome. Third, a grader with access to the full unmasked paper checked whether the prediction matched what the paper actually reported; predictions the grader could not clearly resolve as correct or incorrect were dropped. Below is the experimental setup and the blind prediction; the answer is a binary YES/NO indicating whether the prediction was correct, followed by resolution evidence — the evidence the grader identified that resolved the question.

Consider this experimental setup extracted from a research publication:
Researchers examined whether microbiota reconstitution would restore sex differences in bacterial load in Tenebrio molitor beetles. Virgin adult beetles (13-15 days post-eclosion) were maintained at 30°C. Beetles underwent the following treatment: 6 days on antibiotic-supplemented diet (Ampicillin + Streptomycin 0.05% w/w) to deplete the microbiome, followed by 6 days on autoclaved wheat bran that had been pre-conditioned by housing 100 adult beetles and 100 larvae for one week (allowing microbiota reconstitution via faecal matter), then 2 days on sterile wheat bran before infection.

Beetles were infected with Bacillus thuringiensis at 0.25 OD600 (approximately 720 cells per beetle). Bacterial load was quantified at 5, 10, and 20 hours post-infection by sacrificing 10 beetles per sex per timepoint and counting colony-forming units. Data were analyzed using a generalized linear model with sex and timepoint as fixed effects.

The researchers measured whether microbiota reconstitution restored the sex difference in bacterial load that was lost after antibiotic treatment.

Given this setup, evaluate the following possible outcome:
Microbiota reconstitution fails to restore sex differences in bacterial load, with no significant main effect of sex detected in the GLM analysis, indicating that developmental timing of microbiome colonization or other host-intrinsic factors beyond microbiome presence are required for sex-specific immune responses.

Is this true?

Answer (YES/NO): NO